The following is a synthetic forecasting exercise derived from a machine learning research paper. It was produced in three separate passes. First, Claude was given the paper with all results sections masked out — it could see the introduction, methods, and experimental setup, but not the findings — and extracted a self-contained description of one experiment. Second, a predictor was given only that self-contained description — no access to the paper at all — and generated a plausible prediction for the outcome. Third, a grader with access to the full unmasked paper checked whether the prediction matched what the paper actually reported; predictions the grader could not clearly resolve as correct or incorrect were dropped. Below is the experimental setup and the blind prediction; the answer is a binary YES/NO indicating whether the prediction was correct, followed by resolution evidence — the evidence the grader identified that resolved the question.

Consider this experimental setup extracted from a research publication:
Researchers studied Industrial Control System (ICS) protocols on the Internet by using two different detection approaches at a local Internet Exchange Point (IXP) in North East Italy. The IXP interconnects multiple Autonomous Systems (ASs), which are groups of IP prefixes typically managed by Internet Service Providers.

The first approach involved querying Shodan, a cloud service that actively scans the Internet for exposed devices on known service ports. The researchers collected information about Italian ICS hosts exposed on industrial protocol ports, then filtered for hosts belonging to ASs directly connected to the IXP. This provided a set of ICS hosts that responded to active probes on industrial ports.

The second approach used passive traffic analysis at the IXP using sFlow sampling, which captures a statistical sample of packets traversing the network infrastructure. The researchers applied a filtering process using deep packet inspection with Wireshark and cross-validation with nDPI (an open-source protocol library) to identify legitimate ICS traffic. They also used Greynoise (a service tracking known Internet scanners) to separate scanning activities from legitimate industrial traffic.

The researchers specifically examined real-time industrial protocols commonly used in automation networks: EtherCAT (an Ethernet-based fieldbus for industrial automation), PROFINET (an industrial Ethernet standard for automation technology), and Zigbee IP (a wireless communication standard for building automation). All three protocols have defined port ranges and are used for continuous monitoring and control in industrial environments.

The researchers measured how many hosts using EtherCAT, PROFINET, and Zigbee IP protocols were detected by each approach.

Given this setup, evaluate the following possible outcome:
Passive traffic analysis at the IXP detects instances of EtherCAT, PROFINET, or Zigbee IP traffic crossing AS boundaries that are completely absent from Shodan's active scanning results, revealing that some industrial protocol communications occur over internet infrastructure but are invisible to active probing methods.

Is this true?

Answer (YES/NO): YES